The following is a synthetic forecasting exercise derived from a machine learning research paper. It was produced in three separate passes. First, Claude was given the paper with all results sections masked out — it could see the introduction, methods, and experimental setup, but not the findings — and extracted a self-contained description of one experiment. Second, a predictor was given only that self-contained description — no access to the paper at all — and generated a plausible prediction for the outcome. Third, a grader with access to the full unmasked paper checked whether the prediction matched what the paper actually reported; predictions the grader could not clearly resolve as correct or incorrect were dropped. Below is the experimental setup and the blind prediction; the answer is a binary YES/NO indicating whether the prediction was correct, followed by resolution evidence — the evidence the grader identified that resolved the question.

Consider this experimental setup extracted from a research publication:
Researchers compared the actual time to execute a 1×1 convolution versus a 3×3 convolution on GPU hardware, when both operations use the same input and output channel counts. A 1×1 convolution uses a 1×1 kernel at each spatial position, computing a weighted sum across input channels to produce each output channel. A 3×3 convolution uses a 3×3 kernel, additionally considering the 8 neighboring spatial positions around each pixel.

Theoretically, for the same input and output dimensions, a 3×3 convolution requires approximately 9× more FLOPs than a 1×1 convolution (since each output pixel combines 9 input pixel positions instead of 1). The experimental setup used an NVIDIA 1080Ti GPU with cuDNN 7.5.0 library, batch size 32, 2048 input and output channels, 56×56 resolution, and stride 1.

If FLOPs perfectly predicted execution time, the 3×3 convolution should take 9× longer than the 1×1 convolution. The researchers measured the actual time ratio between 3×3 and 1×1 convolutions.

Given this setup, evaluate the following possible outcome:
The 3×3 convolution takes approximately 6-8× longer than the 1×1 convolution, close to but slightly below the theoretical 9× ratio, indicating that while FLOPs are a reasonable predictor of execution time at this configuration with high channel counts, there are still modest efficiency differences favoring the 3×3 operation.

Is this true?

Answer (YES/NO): NO